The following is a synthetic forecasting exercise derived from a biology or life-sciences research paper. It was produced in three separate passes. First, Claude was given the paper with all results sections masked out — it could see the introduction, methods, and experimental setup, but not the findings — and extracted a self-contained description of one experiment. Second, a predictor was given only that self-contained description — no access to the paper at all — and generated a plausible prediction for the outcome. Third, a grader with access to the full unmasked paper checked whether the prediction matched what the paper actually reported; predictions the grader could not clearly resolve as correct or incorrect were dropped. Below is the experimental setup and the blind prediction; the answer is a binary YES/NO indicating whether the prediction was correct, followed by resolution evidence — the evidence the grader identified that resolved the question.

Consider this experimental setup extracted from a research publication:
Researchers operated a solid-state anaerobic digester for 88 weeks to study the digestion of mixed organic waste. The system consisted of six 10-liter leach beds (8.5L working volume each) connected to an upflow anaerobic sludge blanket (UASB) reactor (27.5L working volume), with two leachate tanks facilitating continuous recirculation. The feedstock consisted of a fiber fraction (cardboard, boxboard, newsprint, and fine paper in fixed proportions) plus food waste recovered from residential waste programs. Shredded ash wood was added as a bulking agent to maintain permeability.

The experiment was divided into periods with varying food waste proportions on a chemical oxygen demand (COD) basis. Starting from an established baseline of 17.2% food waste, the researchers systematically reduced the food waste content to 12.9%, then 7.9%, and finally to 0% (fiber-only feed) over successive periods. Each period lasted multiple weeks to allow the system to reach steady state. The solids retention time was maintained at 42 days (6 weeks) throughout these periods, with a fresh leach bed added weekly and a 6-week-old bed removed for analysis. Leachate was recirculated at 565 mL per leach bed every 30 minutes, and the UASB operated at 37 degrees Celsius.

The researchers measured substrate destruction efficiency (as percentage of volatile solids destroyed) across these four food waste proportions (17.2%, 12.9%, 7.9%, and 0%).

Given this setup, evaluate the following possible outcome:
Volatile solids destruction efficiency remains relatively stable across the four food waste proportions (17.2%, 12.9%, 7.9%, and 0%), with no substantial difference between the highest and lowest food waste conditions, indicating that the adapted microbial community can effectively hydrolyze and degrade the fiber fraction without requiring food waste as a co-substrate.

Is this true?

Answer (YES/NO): NO